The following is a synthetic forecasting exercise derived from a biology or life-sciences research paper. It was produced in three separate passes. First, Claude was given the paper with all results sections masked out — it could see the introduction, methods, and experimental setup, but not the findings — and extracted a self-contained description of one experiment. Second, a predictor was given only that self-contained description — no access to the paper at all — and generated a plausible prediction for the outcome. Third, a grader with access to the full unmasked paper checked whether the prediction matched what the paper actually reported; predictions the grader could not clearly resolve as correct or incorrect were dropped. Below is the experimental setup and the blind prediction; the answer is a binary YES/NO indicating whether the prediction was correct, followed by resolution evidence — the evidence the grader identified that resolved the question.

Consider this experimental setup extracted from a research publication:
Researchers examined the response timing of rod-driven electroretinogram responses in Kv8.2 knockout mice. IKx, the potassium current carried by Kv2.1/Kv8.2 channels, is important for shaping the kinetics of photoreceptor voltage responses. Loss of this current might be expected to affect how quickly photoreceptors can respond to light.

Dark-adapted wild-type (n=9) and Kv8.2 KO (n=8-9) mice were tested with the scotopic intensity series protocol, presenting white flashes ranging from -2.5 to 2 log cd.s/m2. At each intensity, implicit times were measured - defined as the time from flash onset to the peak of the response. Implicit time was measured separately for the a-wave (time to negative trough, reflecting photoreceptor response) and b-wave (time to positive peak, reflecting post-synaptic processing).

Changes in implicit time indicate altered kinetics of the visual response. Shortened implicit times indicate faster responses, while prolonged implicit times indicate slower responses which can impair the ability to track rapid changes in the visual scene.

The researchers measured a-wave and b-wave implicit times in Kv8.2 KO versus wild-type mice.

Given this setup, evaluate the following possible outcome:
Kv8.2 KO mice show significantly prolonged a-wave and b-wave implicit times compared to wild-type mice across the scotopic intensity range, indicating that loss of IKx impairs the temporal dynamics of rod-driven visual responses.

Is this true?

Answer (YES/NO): NO